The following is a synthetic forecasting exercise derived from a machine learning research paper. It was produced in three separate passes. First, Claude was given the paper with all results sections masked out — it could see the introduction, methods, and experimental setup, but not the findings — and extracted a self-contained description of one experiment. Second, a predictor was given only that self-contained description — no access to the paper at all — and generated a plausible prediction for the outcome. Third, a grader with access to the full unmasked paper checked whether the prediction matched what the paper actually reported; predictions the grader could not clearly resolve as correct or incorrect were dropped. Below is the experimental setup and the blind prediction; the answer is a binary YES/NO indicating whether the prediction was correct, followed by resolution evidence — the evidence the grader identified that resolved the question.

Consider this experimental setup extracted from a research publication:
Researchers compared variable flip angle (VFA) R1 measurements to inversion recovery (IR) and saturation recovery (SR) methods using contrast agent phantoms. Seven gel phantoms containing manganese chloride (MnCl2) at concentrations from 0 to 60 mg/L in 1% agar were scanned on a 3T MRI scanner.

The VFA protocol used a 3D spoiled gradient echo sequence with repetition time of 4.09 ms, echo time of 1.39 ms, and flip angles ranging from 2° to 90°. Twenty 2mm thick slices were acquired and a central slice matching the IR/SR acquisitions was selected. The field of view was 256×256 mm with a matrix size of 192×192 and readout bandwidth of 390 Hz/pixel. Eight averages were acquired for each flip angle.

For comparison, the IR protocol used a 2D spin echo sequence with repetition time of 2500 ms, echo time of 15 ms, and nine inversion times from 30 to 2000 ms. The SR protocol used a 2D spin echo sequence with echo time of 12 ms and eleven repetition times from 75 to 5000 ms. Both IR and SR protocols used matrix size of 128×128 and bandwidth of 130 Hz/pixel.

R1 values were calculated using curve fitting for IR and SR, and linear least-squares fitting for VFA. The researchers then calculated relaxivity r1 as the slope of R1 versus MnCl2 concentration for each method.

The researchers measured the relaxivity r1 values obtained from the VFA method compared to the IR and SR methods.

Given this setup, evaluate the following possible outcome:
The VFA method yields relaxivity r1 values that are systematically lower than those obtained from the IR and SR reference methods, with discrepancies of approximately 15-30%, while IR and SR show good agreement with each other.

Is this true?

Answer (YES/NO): NO